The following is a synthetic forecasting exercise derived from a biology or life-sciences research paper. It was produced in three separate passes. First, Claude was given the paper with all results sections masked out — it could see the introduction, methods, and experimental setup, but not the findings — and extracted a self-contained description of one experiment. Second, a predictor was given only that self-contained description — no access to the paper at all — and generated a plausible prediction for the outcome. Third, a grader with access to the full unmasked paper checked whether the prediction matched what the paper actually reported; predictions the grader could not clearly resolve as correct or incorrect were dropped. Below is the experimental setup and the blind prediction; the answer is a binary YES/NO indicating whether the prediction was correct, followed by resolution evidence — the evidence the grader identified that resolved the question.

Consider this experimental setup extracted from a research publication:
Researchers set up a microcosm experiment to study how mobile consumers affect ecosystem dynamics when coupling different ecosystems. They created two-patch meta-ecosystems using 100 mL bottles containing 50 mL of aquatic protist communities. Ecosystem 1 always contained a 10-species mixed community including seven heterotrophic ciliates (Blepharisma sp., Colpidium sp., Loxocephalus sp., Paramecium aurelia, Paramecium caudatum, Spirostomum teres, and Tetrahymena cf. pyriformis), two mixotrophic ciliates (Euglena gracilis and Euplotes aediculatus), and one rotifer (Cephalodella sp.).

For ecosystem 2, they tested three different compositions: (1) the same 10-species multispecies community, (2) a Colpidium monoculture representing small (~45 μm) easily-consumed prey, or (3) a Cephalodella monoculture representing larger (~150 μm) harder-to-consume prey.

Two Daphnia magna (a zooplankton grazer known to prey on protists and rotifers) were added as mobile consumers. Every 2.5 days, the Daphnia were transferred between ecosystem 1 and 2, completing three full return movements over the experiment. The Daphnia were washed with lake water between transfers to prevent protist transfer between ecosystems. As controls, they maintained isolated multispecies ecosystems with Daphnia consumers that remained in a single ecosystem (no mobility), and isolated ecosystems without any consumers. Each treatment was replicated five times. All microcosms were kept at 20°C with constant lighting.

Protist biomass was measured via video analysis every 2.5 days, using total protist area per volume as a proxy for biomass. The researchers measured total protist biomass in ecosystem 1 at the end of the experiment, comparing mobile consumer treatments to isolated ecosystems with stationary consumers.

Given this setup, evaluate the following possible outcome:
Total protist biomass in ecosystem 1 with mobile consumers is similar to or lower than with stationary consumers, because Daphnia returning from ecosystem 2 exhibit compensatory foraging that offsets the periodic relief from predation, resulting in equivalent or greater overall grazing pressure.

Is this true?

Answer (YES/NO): NO